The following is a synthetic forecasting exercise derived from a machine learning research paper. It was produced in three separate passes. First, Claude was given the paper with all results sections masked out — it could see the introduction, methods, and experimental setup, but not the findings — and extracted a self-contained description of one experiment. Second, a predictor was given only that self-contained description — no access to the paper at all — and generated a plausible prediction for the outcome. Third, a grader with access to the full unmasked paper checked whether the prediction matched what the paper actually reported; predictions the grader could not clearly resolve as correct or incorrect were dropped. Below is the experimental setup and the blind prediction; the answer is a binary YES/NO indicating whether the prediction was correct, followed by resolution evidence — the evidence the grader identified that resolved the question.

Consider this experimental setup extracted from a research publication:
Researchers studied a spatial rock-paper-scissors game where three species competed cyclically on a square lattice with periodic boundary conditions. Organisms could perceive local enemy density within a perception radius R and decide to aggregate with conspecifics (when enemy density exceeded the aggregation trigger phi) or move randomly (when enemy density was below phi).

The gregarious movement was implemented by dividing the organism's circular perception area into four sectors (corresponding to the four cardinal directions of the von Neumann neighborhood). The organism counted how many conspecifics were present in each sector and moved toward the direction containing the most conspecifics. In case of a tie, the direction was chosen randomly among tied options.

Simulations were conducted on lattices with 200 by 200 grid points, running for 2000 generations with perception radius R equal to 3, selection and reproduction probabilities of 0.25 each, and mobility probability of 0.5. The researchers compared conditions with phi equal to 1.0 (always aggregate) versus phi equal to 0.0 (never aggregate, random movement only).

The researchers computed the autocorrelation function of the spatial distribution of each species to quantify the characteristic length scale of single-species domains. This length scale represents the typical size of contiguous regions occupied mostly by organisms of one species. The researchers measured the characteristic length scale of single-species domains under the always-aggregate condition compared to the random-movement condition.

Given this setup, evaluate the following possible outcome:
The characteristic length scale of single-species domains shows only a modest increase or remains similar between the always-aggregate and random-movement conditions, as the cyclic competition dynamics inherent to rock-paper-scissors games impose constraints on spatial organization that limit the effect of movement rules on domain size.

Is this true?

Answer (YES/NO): NO